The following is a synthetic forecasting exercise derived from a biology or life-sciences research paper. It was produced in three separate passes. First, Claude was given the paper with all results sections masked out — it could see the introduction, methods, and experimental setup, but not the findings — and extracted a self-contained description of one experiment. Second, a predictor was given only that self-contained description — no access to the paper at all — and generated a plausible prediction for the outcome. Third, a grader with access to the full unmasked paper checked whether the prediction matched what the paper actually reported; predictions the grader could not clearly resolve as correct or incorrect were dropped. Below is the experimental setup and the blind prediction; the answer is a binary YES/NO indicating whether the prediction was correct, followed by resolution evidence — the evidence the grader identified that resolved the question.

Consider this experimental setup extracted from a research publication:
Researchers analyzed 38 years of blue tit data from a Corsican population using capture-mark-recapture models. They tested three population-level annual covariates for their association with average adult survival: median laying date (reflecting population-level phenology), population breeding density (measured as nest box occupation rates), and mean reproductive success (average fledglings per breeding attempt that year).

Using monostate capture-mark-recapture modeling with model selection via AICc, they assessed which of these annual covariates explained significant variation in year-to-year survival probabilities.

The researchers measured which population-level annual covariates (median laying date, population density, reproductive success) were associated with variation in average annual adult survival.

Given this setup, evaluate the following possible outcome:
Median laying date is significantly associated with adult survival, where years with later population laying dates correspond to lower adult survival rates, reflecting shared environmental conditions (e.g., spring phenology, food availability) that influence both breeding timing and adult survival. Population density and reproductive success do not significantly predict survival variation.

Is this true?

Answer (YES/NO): NO